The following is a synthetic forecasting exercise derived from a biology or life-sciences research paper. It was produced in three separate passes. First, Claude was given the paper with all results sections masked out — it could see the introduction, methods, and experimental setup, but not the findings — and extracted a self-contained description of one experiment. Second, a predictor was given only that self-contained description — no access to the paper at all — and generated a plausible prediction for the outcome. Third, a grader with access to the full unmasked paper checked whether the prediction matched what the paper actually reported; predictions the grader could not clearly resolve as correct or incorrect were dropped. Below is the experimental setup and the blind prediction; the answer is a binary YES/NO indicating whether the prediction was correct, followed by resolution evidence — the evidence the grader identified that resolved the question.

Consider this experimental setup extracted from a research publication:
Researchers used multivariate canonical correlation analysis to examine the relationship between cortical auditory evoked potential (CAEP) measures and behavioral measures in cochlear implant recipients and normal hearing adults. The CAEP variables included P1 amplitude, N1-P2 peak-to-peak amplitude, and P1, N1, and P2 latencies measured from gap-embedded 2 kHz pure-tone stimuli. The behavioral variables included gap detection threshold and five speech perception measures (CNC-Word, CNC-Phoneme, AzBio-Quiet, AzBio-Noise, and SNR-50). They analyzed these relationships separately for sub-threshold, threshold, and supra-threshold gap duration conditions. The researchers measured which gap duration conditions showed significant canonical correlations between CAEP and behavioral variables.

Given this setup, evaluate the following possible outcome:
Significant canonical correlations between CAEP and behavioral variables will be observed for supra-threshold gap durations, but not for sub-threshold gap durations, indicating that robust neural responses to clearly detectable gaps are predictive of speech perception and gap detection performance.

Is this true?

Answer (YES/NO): NO